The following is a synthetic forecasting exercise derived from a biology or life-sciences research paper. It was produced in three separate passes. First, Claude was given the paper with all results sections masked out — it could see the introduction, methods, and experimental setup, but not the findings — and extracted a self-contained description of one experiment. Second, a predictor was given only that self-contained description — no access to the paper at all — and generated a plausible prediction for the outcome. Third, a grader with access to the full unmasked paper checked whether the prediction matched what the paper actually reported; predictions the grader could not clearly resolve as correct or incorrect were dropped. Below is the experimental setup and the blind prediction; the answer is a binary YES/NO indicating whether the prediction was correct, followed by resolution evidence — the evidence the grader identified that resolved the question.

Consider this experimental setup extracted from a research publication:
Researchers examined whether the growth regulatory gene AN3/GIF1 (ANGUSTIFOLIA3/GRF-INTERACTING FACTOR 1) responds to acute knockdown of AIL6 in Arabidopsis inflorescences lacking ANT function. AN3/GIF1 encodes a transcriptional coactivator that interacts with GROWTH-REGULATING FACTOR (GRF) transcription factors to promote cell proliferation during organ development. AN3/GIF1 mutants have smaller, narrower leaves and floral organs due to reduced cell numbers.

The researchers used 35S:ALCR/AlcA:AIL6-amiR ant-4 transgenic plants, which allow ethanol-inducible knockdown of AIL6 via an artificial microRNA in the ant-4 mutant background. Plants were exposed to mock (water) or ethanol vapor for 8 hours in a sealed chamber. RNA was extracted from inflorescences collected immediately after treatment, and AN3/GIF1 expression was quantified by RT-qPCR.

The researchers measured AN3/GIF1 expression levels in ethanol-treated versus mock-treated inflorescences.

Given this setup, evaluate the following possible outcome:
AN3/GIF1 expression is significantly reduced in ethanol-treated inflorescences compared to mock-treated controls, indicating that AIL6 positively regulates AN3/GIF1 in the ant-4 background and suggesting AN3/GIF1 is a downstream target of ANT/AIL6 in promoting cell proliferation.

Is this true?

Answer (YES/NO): YES